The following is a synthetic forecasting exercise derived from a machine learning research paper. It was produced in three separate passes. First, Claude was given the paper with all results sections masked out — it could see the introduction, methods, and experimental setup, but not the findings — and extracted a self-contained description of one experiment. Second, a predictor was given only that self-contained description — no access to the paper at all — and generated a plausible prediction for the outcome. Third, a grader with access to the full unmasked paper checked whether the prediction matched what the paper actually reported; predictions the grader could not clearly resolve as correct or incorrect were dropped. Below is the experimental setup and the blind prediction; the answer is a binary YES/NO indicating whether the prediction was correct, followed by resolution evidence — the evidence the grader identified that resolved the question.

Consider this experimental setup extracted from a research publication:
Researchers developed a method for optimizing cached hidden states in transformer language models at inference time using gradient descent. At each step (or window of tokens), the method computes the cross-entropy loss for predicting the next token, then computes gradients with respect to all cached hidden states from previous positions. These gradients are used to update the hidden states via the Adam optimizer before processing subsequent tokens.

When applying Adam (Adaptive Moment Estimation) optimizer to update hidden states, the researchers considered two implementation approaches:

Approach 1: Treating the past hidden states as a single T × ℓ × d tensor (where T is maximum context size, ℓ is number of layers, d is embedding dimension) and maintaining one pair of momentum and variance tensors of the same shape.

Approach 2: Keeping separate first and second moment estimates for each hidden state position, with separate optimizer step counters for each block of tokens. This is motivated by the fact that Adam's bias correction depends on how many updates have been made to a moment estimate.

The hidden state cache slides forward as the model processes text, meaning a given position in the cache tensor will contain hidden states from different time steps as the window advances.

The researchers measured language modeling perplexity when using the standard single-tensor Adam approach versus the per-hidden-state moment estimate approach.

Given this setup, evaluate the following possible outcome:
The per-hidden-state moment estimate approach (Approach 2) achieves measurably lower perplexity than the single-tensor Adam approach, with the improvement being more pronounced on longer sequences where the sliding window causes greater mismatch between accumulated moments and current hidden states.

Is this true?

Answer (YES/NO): NO